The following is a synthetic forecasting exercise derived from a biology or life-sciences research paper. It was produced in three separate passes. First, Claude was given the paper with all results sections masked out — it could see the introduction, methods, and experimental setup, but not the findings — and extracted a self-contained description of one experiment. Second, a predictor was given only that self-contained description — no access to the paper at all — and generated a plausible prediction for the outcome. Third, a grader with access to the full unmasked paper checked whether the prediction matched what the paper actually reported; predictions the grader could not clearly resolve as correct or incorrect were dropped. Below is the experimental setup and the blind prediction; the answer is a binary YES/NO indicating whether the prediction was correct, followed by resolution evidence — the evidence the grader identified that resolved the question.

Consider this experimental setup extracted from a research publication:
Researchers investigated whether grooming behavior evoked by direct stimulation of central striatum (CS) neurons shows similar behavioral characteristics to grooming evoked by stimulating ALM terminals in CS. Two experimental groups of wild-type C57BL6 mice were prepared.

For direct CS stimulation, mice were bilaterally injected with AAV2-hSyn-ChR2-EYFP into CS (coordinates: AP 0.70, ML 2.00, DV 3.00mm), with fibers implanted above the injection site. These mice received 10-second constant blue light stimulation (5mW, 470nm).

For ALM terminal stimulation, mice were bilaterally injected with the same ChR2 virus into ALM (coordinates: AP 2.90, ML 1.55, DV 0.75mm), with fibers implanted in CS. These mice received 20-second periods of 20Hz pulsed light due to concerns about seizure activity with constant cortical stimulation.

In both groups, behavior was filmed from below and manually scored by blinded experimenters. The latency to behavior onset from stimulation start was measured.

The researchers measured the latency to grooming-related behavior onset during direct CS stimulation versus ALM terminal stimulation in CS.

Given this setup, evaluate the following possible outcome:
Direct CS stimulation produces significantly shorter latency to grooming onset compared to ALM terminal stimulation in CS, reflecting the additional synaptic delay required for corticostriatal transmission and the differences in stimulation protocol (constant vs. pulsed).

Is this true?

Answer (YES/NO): YES